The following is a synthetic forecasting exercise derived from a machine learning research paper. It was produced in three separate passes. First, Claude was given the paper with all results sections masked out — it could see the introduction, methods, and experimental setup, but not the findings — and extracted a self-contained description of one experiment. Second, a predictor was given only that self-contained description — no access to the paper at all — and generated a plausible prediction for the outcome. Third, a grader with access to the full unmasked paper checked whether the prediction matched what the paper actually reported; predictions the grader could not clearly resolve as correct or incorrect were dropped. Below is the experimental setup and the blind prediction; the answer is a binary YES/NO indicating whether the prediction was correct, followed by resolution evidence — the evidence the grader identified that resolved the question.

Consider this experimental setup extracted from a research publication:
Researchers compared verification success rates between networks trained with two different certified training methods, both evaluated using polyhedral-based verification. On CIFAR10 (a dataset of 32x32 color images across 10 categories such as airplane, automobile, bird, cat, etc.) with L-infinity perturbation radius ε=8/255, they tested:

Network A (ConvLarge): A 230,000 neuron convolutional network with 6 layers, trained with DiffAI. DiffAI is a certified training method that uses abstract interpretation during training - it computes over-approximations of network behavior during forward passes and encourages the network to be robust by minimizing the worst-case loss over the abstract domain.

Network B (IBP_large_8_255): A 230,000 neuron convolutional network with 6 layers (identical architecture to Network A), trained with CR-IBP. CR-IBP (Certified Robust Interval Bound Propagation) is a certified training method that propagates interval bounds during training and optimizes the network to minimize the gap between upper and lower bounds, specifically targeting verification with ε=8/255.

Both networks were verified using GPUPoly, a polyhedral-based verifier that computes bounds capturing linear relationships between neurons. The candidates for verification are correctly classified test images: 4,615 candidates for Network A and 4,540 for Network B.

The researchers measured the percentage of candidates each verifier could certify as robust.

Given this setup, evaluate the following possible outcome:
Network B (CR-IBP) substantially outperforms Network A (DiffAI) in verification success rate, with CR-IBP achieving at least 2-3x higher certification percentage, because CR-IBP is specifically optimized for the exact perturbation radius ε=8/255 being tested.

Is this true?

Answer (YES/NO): NO